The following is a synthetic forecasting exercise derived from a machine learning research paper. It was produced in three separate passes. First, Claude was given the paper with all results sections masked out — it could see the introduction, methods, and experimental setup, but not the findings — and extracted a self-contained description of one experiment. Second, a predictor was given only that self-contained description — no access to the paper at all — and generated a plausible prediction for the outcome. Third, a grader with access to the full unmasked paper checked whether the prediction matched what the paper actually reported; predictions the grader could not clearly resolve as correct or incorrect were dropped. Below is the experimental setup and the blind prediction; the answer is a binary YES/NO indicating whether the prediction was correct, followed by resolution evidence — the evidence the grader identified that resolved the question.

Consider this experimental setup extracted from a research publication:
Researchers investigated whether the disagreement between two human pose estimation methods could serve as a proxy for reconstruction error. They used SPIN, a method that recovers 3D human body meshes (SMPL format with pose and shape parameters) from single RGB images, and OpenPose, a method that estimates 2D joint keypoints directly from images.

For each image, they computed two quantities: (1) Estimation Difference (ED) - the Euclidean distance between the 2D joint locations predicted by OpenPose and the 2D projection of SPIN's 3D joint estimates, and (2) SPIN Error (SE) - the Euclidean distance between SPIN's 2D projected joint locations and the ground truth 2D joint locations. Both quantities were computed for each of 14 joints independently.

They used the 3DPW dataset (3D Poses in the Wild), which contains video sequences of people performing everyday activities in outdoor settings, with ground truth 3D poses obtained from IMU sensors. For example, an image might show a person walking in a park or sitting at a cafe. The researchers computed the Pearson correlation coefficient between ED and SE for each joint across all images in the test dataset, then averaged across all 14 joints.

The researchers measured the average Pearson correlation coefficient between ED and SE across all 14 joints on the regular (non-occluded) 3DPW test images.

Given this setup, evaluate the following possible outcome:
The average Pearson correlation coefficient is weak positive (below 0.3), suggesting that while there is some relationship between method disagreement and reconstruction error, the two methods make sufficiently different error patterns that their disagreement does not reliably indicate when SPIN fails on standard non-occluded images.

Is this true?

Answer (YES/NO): NO